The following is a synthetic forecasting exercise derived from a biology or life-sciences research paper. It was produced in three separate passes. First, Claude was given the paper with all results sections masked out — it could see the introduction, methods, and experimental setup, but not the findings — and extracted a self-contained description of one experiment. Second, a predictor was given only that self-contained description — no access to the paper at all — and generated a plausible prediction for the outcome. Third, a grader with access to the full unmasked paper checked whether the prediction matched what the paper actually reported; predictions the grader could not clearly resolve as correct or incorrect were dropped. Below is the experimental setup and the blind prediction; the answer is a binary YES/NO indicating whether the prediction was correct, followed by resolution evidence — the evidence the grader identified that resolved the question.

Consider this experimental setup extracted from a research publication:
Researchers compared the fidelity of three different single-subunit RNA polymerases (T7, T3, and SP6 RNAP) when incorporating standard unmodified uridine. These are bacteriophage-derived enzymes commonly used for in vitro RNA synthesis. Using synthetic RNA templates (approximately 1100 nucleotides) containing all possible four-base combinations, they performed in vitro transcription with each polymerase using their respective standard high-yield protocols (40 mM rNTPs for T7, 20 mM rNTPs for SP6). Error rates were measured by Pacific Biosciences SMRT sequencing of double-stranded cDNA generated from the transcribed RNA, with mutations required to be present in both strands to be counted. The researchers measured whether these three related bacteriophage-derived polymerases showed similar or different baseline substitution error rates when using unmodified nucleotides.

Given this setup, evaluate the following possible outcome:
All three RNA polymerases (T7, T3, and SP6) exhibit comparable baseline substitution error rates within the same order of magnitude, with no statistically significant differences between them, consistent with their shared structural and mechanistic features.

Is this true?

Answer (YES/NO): NO